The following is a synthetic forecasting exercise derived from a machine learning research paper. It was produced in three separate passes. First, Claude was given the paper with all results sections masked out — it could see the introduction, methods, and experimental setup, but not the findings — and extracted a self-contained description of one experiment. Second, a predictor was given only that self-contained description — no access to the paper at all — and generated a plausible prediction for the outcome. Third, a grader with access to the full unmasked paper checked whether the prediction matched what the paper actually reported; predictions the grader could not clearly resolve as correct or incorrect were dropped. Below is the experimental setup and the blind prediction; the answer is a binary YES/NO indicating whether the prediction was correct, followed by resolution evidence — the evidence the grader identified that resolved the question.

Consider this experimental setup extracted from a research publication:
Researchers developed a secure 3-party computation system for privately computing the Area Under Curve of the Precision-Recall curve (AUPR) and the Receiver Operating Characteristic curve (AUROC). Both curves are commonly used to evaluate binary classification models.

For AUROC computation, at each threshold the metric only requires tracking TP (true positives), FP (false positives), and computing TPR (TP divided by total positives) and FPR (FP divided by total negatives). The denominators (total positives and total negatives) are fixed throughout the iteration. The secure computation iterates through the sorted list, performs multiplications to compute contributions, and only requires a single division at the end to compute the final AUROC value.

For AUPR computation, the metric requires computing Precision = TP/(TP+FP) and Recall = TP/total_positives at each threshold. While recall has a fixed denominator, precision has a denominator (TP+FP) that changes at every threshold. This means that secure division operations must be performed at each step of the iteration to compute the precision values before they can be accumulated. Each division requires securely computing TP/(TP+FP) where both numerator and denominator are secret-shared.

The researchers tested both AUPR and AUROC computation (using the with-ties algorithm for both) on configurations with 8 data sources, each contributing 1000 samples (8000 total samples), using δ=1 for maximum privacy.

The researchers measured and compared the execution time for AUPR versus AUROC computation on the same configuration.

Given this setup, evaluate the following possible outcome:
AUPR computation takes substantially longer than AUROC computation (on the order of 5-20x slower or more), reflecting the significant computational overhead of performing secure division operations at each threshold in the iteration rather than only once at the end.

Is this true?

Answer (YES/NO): NO